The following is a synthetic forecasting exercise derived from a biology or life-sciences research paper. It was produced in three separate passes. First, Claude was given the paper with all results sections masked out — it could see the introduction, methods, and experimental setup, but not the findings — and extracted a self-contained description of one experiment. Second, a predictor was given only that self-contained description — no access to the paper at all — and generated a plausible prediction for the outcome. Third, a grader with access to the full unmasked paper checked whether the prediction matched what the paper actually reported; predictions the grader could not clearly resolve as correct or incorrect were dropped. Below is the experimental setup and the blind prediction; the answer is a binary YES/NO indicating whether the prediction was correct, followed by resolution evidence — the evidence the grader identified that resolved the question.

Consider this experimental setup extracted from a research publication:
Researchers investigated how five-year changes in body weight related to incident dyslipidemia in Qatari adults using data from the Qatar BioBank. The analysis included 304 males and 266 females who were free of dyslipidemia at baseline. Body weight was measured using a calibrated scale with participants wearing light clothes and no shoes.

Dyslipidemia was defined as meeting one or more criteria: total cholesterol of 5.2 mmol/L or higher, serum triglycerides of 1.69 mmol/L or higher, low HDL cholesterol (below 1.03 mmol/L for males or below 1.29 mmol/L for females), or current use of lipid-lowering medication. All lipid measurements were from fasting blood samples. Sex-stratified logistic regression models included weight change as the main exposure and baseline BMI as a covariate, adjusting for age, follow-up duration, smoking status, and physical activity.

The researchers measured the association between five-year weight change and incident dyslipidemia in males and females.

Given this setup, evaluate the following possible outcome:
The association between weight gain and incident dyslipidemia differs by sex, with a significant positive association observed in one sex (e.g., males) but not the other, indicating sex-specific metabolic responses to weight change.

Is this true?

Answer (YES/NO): NO